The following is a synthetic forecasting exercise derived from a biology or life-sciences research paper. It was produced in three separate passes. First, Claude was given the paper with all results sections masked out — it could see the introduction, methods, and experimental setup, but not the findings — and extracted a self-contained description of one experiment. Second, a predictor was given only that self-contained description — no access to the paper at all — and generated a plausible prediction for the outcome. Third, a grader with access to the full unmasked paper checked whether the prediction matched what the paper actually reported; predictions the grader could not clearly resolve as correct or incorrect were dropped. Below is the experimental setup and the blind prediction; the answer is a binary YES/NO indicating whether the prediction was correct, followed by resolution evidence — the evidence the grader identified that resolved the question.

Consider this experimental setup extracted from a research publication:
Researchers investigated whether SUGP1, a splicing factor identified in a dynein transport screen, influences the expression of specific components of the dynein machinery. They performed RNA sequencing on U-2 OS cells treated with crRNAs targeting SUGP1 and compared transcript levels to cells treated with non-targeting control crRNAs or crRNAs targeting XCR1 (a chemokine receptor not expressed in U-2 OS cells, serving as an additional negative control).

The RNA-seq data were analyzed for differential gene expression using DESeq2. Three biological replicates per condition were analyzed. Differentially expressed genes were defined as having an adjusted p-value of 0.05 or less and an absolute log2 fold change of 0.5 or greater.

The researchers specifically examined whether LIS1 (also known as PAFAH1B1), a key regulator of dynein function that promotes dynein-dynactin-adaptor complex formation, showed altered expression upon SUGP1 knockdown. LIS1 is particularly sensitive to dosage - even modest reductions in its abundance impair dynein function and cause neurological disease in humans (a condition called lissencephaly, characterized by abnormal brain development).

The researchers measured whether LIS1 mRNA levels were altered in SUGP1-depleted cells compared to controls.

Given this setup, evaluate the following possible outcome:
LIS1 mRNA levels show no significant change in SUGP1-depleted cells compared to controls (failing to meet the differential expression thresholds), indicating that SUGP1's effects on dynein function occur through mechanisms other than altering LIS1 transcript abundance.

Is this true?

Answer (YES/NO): NO